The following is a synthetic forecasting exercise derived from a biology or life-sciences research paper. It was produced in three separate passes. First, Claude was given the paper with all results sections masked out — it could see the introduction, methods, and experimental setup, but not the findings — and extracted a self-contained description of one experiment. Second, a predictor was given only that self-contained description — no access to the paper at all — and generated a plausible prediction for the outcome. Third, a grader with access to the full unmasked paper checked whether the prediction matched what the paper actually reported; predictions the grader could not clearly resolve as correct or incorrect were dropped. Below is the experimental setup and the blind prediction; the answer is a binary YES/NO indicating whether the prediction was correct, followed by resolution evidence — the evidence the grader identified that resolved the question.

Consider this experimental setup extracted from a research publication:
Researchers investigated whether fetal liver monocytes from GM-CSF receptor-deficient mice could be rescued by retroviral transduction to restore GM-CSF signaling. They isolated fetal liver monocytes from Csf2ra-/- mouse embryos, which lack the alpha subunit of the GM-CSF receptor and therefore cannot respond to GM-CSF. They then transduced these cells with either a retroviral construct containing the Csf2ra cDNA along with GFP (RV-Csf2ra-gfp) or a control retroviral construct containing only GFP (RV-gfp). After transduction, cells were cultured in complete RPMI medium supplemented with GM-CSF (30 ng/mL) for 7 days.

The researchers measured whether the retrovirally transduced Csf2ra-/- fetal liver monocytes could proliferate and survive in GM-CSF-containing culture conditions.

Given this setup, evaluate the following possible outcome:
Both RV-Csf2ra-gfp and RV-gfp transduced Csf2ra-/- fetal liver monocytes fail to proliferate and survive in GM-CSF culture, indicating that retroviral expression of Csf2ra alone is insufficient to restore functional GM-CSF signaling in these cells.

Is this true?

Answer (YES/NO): NO